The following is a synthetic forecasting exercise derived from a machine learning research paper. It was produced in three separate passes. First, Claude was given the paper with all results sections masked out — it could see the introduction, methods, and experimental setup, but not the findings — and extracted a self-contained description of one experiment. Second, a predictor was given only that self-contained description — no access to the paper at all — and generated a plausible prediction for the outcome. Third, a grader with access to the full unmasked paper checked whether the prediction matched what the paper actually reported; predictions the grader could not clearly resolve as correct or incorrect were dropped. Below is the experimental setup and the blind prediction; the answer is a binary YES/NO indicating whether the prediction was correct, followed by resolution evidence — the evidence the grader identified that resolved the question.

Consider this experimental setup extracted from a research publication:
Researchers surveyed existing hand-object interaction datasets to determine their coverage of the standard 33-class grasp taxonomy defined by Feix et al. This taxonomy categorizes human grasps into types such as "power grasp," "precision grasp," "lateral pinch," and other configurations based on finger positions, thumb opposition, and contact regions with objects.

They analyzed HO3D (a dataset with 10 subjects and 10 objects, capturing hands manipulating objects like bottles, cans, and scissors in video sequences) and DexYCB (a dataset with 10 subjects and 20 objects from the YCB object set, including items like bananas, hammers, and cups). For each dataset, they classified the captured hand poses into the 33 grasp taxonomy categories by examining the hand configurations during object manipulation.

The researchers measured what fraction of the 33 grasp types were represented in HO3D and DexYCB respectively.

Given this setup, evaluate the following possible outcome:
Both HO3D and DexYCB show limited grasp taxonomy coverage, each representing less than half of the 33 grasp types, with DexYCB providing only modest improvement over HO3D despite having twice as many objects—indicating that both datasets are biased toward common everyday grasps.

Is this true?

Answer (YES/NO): NO